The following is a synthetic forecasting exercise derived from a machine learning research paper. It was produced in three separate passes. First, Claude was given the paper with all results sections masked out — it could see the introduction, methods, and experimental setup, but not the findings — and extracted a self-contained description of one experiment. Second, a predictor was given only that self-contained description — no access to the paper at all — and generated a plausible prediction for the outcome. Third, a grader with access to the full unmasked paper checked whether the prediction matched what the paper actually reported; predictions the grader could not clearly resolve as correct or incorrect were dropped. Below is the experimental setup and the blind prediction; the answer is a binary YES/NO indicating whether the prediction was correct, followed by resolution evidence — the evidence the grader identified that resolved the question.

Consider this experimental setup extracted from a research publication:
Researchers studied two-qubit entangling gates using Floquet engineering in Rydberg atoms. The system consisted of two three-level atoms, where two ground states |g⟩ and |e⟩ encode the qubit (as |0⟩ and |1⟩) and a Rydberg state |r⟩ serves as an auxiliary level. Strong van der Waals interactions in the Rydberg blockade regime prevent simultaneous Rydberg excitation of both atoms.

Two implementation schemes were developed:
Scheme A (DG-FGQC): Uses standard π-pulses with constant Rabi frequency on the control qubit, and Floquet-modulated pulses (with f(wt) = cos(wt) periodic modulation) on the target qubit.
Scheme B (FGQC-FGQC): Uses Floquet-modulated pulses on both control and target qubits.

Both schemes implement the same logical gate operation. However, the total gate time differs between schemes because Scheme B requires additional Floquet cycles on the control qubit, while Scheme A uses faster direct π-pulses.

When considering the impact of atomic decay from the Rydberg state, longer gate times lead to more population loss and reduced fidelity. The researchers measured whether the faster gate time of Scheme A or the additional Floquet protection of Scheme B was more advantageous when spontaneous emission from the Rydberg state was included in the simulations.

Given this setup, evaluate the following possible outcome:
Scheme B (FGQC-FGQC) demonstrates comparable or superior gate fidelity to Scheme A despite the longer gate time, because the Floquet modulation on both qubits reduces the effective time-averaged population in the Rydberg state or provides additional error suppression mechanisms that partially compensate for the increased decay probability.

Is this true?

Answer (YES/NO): NO